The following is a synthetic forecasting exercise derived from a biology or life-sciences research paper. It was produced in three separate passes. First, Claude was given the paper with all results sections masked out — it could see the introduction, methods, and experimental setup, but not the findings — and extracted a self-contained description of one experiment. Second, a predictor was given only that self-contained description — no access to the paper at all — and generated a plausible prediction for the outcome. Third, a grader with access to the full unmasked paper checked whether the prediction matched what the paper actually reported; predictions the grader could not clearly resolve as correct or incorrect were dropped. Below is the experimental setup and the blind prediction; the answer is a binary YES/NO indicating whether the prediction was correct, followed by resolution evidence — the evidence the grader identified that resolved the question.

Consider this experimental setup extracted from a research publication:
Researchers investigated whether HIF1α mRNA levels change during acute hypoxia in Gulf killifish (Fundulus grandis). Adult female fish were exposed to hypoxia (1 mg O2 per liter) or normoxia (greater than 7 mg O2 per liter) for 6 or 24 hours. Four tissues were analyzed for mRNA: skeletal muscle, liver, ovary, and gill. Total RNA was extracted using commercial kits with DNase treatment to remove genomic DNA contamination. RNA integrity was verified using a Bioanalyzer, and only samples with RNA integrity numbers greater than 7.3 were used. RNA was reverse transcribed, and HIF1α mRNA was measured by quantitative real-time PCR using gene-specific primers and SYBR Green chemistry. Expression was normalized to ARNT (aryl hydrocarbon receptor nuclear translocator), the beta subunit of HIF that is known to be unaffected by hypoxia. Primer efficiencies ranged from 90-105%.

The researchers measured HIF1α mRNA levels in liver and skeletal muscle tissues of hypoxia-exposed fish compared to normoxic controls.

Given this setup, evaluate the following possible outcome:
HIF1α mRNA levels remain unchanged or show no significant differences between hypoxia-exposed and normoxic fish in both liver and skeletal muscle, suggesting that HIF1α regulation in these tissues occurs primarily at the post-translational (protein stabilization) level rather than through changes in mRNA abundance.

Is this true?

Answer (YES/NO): YES